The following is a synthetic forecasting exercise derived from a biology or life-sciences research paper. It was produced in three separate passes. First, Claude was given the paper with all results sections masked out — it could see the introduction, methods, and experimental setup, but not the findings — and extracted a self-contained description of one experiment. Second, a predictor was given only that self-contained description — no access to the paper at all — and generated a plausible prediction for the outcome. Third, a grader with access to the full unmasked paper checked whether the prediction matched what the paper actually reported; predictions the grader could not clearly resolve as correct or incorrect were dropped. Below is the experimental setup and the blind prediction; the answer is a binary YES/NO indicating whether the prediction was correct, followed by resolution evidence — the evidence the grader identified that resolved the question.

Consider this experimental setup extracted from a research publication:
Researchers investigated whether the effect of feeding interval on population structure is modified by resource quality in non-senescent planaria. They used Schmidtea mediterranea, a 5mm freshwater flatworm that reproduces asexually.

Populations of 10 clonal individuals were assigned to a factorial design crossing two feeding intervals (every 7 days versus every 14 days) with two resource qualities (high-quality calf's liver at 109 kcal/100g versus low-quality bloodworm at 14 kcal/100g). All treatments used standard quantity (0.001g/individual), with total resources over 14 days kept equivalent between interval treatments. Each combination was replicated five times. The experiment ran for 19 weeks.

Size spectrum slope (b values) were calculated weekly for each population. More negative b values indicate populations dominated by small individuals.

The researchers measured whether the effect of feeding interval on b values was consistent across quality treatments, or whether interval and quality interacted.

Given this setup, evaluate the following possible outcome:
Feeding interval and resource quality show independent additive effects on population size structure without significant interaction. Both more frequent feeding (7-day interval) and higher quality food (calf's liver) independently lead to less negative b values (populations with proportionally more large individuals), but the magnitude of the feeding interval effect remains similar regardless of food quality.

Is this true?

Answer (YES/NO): NO